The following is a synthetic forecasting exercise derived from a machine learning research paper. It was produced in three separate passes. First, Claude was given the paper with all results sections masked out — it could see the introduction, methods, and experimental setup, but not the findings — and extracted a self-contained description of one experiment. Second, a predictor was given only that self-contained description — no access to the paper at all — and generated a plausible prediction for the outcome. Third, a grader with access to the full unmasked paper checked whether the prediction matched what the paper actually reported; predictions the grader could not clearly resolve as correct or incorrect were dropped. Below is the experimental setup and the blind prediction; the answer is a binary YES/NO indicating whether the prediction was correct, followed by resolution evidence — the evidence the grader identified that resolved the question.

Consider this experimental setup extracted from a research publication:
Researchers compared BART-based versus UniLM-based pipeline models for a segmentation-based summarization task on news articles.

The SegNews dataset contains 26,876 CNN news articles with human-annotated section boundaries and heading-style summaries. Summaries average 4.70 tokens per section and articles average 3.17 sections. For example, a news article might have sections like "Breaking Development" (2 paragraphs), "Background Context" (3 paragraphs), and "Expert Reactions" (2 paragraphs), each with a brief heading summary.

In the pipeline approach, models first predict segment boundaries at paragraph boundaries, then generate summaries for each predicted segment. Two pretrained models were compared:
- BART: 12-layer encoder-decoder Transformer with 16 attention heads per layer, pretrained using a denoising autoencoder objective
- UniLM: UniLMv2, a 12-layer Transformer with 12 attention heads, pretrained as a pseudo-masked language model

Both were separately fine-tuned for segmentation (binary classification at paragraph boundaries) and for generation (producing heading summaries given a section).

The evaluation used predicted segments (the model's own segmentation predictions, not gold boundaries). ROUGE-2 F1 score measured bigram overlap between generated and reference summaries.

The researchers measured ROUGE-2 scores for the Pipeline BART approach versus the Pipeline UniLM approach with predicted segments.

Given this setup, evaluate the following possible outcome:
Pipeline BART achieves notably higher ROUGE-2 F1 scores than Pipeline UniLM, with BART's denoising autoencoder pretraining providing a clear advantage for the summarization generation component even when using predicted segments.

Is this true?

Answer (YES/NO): NO